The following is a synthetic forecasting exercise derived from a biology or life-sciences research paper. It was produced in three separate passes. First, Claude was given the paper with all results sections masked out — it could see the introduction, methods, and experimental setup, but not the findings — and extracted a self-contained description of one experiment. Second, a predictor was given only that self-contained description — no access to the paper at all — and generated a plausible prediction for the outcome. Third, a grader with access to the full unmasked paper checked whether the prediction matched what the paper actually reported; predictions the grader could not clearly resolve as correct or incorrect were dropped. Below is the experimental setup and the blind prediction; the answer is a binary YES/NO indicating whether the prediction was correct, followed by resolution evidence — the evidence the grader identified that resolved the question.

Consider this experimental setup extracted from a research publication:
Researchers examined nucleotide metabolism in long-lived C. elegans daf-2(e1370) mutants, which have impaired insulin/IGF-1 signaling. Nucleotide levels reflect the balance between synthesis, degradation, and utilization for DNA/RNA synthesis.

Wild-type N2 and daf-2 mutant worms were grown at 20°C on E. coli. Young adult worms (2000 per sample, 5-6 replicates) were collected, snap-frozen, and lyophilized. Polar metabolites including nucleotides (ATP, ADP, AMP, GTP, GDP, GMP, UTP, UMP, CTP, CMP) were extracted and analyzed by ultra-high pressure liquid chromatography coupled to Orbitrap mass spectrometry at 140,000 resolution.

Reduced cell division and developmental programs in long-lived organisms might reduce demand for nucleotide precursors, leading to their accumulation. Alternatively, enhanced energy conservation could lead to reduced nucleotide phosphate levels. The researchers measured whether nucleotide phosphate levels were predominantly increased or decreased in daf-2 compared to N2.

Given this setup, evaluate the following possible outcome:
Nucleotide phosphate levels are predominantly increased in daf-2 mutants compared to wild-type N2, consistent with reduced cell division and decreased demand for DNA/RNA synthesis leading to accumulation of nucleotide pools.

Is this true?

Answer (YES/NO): NO